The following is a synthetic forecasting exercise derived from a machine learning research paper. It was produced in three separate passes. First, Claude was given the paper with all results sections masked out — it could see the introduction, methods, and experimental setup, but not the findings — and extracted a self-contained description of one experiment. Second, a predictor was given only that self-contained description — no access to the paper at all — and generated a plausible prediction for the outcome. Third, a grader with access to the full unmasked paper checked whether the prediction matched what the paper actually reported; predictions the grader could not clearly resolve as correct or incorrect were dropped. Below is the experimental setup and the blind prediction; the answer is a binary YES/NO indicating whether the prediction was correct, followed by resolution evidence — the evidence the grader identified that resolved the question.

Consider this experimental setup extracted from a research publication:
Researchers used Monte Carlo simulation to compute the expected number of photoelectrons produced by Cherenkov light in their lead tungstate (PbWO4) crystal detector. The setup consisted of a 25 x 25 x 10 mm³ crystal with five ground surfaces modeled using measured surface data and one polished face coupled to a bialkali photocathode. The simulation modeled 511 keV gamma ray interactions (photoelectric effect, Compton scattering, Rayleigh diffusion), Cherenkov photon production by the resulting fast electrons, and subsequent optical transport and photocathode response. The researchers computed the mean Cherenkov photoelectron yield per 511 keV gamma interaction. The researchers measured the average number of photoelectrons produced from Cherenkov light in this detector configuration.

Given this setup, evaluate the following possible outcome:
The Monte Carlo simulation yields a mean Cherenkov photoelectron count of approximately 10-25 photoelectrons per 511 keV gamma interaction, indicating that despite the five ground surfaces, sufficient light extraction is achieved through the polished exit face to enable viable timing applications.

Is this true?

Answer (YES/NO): NO